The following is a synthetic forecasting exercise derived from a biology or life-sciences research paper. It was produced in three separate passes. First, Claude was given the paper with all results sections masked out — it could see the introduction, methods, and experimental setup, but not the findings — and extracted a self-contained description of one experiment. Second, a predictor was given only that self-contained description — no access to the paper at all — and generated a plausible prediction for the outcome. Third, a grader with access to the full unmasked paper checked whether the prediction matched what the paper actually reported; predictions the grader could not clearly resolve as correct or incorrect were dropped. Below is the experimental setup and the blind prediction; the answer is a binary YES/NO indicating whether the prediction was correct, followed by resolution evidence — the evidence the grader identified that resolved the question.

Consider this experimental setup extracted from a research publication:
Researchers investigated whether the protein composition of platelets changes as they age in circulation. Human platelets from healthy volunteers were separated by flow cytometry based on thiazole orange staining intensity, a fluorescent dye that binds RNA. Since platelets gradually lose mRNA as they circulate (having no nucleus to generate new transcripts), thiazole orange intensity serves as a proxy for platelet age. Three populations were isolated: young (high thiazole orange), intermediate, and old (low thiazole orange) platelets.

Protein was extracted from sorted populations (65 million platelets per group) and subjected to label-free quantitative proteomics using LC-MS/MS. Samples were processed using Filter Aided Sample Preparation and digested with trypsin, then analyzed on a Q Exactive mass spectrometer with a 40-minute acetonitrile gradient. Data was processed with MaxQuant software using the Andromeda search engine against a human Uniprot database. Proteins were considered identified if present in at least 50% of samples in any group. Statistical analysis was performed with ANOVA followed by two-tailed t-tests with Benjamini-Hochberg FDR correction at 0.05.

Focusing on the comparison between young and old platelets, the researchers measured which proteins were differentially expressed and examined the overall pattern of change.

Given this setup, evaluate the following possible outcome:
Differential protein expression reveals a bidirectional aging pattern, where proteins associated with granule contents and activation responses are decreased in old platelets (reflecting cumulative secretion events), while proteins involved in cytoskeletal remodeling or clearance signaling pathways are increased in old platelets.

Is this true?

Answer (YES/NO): NO